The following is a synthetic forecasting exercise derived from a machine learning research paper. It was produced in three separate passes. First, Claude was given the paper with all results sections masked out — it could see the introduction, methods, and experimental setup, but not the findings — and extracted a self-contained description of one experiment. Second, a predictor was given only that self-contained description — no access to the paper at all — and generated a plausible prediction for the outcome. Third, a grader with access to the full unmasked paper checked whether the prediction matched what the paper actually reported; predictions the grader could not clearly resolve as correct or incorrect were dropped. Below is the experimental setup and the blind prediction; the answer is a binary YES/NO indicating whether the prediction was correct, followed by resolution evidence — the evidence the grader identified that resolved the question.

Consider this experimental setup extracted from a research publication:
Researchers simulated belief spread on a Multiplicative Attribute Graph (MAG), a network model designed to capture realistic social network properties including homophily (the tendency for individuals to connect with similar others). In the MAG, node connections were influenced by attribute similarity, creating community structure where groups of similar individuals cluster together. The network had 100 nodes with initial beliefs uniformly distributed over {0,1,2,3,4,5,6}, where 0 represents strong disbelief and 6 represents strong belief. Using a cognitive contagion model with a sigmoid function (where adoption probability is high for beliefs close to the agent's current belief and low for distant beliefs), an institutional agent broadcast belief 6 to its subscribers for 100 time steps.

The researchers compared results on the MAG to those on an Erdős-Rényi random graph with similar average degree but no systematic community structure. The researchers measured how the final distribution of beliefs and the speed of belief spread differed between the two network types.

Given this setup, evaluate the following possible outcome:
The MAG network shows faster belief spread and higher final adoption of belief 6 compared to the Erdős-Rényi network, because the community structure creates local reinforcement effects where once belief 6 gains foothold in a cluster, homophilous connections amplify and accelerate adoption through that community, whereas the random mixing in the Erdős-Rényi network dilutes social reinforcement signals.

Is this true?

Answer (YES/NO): NO